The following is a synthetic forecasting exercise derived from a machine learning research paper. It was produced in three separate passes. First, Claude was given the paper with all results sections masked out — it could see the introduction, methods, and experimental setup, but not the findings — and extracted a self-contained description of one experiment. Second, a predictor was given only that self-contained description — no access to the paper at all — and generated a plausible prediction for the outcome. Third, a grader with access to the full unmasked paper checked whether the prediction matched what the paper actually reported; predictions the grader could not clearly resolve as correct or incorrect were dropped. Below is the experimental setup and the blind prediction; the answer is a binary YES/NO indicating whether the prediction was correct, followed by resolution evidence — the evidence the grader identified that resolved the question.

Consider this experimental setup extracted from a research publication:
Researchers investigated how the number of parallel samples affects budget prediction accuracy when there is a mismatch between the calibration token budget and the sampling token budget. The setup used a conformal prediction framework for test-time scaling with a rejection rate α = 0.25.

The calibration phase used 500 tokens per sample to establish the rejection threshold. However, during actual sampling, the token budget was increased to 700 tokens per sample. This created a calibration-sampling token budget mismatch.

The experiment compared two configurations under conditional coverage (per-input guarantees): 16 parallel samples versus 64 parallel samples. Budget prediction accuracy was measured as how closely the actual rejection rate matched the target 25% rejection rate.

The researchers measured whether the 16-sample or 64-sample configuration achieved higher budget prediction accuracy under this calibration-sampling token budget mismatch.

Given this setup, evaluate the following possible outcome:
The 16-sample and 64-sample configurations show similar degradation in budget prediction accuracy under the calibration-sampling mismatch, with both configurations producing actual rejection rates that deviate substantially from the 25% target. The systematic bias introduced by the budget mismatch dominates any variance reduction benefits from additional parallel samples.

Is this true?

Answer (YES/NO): NO